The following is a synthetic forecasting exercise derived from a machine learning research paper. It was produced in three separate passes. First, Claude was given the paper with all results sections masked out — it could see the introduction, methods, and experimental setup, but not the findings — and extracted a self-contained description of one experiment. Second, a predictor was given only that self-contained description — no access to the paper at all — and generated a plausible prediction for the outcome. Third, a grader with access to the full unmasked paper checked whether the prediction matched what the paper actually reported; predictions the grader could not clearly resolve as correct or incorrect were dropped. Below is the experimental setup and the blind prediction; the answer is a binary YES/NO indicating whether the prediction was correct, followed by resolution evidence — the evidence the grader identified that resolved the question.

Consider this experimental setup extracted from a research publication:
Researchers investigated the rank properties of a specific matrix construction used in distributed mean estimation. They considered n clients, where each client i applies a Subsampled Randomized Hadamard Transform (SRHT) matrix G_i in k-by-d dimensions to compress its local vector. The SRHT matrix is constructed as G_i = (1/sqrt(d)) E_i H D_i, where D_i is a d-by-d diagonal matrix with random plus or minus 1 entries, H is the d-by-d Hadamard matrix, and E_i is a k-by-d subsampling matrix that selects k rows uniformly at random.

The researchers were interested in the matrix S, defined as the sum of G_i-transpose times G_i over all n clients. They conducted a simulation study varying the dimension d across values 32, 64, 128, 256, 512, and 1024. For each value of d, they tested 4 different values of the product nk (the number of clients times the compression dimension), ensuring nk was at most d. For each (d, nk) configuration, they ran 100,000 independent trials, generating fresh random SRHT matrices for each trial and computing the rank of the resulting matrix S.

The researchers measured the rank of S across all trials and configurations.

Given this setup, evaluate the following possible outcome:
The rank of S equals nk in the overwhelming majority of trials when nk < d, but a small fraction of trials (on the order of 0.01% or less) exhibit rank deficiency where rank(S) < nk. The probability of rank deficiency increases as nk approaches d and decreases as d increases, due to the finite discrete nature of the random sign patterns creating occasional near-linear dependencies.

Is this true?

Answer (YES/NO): NO